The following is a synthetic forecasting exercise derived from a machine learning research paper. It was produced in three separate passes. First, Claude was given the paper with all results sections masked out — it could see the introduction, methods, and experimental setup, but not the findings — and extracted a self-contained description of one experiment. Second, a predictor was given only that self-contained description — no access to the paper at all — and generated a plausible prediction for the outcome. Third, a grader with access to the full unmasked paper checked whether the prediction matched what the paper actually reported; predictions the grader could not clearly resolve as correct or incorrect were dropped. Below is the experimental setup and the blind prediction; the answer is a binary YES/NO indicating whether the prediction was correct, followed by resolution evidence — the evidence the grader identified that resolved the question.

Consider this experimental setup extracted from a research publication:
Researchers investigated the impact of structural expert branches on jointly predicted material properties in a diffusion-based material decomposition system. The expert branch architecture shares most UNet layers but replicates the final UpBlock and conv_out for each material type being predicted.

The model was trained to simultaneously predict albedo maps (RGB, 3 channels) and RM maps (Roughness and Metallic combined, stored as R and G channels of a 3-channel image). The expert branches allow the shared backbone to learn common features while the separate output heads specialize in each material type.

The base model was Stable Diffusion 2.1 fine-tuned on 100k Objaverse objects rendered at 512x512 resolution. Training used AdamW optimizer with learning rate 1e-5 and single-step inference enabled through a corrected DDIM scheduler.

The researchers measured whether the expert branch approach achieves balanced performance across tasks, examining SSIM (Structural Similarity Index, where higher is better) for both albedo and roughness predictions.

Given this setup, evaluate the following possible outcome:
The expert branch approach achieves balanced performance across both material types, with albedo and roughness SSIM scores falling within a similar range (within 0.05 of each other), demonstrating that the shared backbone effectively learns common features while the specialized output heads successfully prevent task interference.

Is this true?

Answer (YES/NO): YES